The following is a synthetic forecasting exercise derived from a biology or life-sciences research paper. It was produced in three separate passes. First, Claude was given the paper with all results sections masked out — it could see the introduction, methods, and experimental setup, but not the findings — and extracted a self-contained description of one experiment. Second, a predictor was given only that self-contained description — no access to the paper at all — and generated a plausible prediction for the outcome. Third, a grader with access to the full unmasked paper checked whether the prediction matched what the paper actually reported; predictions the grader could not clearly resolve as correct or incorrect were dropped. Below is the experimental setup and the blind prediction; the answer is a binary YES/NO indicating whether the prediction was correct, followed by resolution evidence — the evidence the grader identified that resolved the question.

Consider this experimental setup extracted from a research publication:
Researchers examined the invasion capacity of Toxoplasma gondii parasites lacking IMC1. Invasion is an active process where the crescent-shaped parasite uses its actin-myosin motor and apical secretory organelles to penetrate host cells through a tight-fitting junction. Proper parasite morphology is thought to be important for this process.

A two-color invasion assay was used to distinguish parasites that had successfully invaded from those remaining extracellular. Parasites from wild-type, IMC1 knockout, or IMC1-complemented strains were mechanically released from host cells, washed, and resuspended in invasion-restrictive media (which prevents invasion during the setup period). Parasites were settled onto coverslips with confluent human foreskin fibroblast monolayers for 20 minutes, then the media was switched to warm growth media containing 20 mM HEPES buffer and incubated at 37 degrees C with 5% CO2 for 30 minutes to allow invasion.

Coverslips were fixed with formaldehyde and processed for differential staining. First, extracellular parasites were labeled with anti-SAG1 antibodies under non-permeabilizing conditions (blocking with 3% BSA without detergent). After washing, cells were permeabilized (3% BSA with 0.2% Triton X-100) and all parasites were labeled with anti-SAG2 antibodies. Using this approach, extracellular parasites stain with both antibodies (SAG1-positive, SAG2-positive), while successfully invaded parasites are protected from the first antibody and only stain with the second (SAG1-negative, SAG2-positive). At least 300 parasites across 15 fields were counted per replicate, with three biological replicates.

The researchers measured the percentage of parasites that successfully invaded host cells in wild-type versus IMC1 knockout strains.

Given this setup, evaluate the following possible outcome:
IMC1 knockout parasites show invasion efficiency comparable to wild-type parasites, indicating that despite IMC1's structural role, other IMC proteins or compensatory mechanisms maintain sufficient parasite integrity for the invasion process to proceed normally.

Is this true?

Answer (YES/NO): NO